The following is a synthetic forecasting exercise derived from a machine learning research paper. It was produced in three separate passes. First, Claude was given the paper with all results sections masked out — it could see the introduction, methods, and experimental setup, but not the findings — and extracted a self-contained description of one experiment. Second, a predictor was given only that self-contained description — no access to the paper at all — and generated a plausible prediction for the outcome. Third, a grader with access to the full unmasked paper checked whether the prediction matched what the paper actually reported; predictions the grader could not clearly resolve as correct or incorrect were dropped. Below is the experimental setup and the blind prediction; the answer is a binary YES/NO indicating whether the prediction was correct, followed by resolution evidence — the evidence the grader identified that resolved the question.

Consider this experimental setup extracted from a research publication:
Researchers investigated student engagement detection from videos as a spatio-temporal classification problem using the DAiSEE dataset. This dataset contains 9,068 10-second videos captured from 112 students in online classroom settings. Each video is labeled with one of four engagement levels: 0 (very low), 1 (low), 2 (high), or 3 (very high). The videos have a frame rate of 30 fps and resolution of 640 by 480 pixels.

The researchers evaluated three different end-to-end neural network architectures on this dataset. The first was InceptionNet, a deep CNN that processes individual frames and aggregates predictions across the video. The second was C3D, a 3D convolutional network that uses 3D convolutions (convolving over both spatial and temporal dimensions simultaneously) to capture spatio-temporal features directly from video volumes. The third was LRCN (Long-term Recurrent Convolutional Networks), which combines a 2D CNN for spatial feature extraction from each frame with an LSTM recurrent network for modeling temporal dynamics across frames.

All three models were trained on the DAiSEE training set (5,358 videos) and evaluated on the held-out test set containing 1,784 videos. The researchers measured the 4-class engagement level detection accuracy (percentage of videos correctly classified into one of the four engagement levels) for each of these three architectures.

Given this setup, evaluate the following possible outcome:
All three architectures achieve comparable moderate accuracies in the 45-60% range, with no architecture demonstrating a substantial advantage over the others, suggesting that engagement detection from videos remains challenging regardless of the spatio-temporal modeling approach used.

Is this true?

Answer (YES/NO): NO